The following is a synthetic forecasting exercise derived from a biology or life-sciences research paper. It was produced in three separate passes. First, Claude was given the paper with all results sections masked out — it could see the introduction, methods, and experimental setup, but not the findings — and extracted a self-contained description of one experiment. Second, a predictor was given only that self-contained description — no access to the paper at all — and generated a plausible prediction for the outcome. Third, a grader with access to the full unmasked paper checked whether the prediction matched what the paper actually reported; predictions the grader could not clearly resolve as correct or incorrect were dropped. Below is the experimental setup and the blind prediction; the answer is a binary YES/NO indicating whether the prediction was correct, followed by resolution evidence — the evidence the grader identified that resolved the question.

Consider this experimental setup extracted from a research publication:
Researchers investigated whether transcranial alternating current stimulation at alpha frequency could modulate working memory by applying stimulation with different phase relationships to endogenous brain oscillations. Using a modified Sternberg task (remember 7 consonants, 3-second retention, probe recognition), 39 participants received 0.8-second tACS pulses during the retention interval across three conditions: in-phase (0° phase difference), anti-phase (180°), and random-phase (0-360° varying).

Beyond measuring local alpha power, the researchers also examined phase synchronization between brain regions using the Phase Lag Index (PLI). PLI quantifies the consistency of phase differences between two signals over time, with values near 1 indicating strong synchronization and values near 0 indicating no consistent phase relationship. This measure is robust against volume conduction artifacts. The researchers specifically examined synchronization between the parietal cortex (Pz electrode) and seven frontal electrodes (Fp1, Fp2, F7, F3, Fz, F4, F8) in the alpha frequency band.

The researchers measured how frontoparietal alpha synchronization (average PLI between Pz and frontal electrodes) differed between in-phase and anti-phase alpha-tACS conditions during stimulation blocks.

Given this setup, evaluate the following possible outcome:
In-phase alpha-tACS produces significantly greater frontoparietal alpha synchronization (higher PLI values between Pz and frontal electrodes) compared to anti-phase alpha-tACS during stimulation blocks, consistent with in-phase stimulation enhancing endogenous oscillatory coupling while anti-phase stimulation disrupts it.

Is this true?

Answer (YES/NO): YES